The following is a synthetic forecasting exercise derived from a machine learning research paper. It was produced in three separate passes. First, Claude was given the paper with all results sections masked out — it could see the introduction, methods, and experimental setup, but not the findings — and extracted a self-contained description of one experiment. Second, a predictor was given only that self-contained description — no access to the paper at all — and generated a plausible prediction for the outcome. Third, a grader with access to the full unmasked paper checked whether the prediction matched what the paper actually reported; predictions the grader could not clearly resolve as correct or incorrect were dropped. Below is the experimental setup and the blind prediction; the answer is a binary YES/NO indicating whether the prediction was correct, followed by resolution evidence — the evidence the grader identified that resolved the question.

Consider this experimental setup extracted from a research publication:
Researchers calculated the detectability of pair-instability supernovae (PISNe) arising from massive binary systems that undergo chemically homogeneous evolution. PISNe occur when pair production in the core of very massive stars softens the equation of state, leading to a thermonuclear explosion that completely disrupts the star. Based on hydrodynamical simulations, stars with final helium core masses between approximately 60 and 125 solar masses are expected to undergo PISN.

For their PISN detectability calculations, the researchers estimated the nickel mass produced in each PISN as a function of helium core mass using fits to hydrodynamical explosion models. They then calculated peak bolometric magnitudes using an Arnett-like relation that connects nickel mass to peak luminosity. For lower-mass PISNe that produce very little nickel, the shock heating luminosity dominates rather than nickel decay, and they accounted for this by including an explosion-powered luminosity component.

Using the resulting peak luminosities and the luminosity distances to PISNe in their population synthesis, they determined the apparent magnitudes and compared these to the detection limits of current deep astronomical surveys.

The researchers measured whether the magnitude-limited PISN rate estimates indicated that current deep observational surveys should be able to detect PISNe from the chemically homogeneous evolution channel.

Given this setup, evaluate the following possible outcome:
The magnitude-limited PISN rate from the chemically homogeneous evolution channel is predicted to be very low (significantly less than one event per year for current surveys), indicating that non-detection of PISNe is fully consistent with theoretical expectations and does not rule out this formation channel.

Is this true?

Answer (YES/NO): NO